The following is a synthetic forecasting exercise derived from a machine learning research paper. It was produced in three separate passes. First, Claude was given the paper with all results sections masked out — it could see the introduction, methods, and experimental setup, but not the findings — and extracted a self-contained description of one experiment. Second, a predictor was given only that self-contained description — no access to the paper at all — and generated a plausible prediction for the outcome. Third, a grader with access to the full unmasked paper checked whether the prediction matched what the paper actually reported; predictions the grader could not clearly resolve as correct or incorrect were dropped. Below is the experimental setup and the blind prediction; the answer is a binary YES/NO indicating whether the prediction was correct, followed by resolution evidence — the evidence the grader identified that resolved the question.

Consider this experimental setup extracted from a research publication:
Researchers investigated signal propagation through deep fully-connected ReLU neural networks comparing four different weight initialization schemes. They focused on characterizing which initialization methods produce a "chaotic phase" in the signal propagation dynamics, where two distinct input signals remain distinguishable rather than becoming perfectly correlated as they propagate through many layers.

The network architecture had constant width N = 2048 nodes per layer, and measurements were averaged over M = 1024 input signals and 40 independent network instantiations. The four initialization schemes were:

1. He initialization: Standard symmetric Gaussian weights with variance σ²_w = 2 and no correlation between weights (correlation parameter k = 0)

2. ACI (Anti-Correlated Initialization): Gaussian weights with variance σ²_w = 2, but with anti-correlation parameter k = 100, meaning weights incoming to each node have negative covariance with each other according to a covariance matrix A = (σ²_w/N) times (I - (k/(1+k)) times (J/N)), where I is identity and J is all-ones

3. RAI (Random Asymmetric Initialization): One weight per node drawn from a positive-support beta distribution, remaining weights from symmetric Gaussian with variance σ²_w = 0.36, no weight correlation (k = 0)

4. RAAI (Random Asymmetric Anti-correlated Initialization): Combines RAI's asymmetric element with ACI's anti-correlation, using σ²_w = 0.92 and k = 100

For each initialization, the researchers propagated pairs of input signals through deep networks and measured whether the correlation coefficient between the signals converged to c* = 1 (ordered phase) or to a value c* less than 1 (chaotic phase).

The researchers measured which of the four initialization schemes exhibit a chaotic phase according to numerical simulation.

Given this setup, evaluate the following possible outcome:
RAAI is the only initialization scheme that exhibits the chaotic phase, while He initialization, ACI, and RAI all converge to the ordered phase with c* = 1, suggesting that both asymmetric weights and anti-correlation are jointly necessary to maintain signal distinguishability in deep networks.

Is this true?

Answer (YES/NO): NO